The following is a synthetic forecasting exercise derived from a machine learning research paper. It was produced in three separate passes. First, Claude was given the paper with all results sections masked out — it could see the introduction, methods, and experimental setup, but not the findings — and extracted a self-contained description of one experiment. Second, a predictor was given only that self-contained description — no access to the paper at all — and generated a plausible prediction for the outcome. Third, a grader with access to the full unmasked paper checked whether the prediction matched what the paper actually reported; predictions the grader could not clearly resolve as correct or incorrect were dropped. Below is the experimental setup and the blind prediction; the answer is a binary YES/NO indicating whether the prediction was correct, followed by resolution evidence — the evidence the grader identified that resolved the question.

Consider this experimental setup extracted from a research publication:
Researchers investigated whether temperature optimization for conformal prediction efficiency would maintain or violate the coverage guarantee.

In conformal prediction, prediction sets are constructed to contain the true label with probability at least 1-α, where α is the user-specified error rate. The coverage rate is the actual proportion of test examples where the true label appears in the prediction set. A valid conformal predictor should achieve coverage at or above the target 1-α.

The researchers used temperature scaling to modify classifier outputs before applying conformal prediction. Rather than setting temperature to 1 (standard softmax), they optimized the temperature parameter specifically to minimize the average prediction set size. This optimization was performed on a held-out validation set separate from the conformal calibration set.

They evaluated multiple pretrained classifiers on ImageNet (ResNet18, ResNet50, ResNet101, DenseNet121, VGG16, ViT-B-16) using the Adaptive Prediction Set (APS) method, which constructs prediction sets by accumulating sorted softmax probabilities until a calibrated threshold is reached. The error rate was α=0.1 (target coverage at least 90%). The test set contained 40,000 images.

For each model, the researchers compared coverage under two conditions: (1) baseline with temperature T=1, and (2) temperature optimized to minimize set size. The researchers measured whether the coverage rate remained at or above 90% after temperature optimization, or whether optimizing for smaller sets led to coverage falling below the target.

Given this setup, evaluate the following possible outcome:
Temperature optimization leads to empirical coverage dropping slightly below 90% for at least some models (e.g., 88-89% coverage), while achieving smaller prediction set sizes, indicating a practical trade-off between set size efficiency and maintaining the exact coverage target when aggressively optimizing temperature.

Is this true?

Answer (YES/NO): NO